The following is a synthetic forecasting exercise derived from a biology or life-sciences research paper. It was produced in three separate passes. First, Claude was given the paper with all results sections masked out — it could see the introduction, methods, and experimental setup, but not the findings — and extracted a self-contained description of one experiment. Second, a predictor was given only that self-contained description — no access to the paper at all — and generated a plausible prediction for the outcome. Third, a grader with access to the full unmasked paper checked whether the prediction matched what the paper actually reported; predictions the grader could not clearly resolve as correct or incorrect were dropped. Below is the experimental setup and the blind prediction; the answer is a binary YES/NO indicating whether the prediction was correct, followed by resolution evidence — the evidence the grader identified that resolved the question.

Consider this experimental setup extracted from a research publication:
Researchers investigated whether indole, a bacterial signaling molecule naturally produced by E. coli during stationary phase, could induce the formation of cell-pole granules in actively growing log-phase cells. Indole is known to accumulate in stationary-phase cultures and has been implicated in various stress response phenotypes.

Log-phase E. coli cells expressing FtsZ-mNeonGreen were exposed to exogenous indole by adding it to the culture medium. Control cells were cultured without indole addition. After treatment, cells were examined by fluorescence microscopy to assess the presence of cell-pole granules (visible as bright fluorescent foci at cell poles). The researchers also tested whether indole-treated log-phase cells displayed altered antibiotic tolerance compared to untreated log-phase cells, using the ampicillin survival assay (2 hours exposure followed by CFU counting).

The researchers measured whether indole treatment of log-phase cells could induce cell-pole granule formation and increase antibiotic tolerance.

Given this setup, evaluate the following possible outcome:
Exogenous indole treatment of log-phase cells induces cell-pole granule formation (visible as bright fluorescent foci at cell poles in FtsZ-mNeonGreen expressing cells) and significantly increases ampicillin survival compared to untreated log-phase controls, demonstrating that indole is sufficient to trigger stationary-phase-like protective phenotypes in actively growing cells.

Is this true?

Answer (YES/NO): YES